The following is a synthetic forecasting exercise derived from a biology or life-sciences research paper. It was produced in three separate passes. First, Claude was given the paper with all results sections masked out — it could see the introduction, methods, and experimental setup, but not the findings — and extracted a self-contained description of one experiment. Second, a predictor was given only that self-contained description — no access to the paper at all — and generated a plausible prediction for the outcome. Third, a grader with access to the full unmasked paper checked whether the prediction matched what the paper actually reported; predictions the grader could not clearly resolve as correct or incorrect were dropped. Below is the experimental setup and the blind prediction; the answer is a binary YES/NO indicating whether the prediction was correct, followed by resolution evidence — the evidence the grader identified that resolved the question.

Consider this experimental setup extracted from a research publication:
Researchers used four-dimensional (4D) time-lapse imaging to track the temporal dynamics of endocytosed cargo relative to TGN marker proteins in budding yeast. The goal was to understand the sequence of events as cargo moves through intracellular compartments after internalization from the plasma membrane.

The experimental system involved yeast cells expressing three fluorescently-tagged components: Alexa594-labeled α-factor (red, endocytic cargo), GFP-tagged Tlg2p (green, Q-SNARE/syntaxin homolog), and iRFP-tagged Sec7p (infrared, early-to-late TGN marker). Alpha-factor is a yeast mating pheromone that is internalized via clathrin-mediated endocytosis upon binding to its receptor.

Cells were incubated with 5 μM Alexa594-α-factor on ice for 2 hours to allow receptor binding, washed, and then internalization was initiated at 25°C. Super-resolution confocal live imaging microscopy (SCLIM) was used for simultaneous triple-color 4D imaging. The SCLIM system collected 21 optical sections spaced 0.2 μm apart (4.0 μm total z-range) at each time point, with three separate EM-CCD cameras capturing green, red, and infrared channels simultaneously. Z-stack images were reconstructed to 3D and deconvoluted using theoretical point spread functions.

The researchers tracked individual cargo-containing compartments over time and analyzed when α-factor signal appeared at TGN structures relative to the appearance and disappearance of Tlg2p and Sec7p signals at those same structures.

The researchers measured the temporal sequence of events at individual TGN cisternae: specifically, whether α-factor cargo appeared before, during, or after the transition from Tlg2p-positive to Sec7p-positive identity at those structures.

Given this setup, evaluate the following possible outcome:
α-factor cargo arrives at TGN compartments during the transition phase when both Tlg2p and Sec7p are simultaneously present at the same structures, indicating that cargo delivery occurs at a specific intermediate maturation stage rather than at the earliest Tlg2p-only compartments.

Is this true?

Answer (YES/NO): NO